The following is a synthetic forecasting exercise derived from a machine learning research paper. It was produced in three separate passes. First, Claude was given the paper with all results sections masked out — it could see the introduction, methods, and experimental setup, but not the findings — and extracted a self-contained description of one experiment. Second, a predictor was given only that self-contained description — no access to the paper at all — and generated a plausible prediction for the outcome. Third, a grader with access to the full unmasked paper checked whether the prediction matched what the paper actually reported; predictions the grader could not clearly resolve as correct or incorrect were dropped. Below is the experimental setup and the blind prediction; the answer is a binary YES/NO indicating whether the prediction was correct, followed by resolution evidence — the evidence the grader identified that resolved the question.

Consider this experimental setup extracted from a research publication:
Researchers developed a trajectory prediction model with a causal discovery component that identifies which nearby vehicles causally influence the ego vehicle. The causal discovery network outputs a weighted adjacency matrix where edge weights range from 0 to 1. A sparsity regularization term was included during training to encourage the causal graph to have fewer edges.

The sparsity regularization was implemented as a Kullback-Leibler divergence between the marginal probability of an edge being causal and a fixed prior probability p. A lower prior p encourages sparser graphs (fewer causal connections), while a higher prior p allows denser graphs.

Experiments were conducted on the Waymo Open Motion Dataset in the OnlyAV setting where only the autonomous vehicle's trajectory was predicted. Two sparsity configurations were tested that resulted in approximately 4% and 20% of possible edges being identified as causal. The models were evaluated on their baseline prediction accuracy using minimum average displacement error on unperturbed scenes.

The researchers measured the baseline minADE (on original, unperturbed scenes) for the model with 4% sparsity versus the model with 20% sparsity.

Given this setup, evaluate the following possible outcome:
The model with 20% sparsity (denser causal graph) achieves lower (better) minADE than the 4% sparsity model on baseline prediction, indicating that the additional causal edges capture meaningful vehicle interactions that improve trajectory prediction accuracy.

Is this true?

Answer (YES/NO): YES